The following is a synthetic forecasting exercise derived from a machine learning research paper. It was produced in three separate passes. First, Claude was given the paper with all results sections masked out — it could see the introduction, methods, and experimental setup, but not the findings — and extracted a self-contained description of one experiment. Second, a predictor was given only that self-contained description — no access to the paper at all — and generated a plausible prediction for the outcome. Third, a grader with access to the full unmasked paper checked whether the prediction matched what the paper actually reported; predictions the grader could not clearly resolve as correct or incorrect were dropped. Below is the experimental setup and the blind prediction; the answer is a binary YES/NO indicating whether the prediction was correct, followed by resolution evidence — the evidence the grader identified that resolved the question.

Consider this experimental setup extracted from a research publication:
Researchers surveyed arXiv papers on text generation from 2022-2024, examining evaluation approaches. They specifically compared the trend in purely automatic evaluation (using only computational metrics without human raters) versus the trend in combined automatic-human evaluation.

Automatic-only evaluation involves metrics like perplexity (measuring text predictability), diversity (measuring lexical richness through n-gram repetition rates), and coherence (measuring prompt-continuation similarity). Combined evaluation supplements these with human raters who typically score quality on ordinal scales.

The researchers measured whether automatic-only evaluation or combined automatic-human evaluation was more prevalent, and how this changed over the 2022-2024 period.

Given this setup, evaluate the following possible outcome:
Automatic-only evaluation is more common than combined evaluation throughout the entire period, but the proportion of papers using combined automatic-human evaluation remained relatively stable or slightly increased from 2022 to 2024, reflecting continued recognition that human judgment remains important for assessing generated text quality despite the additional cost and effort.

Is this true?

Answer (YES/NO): YES